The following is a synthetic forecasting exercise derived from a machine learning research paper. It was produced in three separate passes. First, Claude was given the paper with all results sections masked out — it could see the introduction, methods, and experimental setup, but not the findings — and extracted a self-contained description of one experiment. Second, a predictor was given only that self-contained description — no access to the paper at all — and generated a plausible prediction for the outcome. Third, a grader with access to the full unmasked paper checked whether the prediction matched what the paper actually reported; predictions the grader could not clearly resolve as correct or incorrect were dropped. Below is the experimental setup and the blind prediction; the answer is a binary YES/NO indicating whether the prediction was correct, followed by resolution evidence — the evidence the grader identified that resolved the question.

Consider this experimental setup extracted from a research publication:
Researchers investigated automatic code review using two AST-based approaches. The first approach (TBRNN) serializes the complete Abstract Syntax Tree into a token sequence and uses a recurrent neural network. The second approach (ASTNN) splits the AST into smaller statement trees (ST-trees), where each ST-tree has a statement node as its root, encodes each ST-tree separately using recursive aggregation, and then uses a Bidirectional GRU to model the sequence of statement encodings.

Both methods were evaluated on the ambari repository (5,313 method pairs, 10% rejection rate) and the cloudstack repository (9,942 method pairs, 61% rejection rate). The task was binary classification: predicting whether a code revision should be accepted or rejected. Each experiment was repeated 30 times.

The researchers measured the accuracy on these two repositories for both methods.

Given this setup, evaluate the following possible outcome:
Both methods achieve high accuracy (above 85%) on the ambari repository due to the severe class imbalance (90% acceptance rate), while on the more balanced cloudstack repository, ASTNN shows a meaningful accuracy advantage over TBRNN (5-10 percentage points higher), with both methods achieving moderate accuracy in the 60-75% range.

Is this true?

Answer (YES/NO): NO